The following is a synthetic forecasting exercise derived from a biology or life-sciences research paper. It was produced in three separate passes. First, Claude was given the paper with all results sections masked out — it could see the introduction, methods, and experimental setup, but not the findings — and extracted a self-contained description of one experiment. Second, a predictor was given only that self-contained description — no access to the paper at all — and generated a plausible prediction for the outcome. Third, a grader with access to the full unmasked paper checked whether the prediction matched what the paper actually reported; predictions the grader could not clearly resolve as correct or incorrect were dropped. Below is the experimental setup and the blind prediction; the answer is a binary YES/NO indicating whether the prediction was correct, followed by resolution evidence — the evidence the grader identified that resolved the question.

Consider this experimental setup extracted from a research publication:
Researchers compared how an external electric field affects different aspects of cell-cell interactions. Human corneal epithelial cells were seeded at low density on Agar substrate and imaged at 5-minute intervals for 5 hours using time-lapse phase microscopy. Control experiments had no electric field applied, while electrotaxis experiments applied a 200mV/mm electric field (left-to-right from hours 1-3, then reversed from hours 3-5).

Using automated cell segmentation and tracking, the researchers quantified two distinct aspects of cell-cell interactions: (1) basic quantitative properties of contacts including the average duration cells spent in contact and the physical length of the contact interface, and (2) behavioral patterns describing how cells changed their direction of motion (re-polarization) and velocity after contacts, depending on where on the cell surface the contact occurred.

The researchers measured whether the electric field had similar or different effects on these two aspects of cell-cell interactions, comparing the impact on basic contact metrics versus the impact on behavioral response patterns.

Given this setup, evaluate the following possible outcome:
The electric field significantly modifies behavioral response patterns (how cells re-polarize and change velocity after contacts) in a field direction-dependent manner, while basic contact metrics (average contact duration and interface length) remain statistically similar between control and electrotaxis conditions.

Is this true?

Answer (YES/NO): YES